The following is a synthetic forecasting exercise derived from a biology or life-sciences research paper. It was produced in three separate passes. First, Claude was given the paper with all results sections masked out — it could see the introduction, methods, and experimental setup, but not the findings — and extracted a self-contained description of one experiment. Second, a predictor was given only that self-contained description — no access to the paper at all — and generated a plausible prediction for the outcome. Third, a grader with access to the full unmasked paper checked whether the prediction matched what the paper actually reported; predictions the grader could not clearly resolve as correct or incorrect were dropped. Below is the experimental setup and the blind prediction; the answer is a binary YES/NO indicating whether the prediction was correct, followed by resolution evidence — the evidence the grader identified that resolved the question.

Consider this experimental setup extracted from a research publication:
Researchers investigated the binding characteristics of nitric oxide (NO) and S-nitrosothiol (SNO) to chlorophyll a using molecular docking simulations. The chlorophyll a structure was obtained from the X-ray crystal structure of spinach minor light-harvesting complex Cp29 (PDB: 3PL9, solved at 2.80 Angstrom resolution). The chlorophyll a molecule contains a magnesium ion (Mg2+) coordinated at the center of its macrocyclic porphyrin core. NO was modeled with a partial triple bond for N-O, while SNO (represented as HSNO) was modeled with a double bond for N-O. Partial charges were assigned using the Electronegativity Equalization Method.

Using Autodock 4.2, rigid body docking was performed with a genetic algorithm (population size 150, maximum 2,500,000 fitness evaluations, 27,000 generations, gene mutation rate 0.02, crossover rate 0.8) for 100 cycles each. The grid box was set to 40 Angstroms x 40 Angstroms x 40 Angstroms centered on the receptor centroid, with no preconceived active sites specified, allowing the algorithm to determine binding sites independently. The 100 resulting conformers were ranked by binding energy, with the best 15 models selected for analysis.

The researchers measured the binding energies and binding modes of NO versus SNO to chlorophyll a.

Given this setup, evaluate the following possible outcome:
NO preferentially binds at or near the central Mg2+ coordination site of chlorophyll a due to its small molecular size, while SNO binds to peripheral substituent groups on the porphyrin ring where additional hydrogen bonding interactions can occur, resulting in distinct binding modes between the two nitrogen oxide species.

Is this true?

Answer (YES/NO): NO